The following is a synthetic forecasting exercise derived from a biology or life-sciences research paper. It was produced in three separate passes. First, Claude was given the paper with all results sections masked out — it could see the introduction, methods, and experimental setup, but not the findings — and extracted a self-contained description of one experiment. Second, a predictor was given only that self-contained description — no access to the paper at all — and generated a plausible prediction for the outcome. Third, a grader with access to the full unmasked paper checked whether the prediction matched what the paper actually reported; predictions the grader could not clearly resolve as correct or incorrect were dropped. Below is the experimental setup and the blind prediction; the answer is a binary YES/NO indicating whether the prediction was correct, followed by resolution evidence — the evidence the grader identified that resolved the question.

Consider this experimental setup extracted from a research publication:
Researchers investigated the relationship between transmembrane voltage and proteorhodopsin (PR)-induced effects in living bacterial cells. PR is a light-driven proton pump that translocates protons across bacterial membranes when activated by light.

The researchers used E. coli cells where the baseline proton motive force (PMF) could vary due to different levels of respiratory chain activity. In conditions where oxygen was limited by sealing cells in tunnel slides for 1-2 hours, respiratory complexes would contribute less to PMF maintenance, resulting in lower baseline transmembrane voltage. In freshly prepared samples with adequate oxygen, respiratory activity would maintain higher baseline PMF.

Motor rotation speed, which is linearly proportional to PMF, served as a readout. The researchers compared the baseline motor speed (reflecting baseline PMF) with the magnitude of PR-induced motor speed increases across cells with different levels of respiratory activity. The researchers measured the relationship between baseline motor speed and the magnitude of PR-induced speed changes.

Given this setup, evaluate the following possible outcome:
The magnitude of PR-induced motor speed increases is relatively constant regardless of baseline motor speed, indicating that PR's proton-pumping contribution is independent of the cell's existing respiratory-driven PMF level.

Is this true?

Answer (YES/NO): NO